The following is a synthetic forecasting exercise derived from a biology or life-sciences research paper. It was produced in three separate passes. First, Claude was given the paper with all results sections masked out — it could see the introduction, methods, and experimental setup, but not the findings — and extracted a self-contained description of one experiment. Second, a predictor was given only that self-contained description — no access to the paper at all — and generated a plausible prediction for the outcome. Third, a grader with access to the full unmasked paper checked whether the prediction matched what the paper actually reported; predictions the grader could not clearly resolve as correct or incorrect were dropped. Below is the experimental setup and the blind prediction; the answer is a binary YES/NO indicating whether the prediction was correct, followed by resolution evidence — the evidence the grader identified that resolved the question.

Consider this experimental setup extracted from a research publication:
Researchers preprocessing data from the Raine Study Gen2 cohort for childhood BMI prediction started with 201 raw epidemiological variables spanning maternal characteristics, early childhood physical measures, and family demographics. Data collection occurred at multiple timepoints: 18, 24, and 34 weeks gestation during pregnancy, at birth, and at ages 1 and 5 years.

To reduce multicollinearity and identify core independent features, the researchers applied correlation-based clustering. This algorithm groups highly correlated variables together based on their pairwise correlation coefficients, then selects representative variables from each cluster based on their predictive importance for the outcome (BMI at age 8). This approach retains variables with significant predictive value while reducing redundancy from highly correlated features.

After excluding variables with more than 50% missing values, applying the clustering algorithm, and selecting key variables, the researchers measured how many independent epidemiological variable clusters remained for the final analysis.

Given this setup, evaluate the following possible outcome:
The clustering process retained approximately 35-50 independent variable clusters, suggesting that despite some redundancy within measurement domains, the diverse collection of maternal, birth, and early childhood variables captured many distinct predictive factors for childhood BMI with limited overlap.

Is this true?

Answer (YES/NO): NO